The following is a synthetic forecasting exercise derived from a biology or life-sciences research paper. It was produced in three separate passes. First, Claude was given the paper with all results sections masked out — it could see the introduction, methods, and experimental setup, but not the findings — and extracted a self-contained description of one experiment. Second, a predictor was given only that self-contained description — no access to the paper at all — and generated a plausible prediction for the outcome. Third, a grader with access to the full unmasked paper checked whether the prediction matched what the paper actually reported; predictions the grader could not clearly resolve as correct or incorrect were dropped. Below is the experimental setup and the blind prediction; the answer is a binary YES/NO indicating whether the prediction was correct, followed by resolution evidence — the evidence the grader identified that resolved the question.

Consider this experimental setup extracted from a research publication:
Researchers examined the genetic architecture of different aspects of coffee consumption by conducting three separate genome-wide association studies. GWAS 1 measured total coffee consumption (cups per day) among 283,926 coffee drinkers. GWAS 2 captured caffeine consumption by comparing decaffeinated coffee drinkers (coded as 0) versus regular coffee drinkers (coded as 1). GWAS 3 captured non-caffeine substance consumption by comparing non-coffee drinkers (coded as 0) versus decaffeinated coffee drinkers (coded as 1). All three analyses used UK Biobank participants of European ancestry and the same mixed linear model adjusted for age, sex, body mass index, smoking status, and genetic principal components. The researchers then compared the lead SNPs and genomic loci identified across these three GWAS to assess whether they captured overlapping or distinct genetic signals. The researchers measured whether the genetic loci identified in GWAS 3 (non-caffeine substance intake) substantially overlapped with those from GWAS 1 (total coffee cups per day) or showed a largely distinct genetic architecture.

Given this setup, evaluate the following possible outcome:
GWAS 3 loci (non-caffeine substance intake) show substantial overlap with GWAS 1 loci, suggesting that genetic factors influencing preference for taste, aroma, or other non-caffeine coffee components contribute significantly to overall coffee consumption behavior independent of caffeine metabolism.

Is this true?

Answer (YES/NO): NO